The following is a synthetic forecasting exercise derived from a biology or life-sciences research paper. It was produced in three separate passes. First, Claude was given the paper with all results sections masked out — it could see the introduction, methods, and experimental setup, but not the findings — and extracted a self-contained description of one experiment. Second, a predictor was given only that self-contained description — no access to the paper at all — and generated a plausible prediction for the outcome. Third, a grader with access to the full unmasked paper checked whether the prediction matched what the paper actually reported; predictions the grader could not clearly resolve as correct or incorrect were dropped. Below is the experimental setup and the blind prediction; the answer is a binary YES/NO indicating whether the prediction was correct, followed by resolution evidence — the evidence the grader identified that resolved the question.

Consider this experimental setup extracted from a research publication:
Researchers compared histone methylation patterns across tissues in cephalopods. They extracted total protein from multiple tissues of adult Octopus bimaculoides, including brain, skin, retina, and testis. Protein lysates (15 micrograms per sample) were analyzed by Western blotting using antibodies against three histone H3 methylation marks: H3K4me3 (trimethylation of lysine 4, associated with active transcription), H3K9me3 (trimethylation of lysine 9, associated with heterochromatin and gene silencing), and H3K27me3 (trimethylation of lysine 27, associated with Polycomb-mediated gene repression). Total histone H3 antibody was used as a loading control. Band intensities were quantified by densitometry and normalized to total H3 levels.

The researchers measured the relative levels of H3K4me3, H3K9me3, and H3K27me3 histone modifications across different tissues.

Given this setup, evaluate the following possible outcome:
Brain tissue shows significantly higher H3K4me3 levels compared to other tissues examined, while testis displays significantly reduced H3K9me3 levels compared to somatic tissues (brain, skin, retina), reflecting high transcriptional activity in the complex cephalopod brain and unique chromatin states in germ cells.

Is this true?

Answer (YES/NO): NO